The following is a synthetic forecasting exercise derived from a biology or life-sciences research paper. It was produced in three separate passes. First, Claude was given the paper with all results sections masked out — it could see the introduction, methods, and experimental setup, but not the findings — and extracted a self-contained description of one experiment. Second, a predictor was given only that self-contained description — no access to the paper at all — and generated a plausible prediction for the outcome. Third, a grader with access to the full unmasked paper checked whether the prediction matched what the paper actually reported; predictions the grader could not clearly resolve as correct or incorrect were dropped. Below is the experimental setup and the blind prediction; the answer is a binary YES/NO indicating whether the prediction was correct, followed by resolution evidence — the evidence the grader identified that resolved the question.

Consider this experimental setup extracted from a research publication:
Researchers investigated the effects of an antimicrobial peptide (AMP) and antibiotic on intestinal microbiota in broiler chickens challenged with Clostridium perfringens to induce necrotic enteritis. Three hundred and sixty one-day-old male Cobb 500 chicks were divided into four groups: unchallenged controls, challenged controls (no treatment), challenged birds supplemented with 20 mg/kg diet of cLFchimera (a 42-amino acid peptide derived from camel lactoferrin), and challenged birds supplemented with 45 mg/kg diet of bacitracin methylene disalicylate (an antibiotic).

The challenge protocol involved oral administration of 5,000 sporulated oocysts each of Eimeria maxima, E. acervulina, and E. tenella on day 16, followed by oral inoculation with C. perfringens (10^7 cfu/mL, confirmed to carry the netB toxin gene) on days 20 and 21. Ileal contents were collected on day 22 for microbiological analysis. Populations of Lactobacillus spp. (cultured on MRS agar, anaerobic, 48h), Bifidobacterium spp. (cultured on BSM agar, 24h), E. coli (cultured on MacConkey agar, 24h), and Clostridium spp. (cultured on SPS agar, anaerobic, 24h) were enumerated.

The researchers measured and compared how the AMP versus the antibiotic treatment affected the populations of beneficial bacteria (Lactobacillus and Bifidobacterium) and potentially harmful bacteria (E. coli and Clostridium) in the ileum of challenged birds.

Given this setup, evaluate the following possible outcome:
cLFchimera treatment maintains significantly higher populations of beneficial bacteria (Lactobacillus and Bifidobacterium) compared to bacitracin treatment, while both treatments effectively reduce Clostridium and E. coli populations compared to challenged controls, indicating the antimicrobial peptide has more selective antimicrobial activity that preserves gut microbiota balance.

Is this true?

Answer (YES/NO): YES